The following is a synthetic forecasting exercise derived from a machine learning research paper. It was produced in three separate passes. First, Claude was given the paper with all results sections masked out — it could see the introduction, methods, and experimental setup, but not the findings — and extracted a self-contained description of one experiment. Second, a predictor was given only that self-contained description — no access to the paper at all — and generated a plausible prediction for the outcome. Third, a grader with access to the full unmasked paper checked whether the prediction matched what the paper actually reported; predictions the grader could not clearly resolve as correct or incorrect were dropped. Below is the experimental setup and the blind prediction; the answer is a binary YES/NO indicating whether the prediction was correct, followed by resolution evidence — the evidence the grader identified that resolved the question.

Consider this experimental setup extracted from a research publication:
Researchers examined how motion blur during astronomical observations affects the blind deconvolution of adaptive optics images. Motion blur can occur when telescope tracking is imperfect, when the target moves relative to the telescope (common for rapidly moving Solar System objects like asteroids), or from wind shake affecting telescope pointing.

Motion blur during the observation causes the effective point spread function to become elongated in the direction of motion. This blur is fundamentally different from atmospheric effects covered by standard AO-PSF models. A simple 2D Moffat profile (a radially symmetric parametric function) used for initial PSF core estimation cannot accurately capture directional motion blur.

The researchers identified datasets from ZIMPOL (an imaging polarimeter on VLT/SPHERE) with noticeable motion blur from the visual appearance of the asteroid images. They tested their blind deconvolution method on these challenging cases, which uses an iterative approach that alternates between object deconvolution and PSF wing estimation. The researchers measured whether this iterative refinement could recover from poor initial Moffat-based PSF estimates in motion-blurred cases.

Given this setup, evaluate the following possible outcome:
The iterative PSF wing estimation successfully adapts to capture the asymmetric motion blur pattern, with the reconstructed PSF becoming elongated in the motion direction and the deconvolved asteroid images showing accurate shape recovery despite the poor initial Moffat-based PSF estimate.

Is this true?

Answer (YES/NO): YES